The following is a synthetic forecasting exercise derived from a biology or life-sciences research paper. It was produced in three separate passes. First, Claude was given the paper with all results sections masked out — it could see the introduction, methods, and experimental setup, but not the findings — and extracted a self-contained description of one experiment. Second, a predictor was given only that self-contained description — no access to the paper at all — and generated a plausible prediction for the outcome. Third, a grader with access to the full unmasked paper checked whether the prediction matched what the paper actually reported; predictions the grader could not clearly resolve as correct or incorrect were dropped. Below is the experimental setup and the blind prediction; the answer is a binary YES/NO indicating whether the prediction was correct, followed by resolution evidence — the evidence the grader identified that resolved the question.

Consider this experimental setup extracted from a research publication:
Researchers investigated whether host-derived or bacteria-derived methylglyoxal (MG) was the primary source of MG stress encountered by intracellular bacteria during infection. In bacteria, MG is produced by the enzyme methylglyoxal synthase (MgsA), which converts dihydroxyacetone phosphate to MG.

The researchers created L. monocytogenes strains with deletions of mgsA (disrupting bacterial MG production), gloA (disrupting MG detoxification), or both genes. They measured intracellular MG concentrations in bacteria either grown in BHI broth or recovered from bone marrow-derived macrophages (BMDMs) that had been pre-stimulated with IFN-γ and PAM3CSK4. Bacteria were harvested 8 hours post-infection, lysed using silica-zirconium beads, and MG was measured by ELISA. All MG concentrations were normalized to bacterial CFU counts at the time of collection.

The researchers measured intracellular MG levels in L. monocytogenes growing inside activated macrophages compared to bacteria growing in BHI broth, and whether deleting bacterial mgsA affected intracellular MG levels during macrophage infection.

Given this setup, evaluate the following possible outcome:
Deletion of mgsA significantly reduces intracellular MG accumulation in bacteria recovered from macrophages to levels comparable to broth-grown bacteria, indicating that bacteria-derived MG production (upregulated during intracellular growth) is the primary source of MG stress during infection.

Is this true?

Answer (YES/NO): NO